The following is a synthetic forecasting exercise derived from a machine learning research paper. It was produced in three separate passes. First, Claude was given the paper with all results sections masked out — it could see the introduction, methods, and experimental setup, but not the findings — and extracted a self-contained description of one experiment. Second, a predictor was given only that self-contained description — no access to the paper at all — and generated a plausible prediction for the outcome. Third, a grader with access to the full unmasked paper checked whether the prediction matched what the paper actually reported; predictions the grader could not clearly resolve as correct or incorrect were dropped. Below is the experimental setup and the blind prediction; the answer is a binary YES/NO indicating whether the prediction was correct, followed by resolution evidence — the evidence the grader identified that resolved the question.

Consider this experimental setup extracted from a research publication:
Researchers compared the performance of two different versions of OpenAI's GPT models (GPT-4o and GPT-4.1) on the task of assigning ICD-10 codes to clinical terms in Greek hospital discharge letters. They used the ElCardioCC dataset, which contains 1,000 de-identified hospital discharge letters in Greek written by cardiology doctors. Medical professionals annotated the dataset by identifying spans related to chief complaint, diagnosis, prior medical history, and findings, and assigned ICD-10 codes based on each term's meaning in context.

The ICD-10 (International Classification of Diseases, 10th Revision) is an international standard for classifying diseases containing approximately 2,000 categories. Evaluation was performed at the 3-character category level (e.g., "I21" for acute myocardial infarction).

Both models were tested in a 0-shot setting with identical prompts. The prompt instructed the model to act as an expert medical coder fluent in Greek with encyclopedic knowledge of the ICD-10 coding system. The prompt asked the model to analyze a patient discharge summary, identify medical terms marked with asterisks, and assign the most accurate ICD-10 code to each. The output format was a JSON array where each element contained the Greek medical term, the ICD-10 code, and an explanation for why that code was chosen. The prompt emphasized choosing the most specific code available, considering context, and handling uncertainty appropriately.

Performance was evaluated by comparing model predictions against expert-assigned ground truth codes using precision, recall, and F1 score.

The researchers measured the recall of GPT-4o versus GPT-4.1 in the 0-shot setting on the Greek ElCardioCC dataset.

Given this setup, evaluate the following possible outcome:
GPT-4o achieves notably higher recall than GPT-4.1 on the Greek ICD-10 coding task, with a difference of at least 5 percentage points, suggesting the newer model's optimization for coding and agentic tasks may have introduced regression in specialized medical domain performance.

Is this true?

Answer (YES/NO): NO